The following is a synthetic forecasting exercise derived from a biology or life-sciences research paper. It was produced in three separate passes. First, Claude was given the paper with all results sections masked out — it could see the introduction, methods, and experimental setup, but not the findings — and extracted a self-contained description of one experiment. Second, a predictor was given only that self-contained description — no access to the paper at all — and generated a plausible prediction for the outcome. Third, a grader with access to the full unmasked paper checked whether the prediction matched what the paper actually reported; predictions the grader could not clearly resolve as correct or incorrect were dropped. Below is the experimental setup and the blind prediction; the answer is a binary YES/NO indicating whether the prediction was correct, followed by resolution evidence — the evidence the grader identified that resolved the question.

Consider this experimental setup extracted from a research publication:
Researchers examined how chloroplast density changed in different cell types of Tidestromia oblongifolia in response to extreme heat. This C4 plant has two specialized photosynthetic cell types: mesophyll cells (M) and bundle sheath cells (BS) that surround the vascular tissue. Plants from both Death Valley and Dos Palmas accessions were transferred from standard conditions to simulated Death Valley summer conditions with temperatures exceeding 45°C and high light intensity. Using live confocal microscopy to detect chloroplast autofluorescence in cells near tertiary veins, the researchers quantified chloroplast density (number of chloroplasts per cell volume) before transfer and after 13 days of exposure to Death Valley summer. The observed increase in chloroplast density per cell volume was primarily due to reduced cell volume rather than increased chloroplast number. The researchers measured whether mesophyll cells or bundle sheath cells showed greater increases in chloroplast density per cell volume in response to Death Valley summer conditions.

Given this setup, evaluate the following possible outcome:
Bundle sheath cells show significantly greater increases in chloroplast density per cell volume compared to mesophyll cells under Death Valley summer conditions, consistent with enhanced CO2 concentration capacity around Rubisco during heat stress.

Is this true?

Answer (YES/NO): NO